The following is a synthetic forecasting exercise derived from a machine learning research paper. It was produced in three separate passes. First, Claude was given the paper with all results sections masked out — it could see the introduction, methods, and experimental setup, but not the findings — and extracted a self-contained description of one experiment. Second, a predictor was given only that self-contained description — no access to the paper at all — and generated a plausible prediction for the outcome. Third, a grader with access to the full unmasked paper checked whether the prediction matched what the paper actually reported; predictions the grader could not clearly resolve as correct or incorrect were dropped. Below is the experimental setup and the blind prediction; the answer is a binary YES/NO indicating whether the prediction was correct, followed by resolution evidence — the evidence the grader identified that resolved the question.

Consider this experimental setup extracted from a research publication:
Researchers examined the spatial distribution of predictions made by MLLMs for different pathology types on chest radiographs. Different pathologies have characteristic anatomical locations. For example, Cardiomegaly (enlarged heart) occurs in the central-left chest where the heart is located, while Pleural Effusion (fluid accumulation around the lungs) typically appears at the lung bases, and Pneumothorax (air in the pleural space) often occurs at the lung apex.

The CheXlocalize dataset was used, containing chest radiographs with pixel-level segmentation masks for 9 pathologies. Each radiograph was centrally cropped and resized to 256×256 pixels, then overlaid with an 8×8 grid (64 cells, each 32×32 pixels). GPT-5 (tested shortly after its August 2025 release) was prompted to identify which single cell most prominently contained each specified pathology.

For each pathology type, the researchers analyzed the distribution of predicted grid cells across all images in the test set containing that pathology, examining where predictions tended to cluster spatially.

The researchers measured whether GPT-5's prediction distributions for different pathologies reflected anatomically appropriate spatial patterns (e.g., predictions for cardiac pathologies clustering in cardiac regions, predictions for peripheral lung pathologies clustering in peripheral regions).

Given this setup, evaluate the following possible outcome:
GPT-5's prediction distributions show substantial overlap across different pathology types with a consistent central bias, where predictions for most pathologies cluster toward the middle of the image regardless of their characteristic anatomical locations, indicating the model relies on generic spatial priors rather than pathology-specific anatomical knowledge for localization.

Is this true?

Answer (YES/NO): NO